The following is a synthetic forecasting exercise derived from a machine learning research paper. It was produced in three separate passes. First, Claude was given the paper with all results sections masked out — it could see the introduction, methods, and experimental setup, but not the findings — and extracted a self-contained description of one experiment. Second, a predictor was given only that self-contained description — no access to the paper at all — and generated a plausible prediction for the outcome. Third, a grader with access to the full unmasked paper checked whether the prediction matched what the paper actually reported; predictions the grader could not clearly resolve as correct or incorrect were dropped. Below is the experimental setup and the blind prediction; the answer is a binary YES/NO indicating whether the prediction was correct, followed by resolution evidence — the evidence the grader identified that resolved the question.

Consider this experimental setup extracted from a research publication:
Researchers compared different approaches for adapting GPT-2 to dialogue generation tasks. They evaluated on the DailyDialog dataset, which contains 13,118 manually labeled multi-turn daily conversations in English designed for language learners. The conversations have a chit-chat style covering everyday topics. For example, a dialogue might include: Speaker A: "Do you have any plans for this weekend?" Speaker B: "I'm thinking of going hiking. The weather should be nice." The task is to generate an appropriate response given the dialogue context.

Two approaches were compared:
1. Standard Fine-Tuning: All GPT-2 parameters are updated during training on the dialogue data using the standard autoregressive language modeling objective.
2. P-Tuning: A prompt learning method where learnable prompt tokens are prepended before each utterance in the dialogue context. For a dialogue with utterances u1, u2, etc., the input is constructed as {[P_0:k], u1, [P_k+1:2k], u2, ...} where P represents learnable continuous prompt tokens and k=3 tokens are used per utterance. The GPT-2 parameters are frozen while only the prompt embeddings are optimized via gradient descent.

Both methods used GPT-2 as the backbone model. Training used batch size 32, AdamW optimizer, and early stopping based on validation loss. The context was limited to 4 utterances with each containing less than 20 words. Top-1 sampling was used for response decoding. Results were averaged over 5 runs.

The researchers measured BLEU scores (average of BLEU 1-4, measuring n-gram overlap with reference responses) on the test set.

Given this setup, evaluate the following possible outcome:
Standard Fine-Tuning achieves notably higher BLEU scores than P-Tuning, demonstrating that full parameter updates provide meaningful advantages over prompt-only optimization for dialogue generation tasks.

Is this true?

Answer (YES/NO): YES